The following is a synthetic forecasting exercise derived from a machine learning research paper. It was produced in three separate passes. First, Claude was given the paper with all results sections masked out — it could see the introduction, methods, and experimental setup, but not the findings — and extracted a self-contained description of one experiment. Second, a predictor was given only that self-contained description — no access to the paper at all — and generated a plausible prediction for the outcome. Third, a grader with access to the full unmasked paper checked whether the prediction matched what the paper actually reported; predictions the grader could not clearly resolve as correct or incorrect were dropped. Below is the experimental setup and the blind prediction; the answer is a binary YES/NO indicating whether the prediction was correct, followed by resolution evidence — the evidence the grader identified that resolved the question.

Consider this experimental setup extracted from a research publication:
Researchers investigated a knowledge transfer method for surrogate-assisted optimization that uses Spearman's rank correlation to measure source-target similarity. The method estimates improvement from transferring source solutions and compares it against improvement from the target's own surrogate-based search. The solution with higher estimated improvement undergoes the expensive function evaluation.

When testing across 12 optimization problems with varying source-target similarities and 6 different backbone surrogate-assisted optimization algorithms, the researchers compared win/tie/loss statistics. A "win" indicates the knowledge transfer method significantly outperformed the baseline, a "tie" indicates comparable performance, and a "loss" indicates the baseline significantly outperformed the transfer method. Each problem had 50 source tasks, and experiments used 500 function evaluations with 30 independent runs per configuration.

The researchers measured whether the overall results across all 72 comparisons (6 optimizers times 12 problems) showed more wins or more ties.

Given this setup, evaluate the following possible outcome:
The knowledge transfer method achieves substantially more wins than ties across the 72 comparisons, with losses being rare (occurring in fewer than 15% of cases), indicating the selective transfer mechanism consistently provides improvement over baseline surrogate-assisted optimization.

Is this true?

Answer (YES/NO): NO